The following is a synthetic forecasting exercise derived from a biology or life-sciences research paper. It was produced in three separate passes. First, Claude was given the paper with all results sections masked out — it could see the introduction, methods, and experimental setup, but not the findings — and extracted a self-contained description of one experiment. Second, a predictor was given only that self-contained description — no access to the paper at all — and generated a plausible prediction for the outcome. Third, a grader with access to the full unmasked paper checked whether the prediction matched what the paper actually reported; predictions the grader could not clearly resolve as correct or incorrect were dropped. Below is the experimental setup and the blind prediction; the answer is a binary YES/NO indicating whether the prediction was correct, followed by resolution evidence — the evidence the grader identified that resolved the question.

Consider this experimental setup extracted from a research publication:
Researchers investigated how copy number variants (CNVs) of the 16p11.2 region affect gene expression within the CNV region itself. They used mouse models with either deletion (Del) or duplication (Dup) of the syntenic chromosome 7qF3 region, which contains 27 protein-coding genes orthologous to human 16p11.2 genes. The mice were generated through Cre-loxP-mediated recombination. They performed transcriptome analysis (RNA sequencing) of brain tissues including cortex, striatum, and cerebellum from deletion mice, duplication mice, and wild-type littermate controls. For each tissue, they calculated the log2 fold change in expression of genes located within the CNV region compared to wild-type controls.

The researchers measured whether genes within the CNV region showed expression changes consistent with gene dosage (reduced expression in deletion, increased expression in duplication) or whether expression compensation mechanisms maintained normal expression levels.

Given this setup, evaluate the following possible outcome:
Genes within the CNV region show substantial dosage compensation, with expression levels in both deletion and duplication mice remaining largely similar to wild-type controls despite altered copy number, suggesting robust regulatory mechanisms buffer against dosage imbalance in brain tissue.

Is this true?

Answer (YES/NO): NO